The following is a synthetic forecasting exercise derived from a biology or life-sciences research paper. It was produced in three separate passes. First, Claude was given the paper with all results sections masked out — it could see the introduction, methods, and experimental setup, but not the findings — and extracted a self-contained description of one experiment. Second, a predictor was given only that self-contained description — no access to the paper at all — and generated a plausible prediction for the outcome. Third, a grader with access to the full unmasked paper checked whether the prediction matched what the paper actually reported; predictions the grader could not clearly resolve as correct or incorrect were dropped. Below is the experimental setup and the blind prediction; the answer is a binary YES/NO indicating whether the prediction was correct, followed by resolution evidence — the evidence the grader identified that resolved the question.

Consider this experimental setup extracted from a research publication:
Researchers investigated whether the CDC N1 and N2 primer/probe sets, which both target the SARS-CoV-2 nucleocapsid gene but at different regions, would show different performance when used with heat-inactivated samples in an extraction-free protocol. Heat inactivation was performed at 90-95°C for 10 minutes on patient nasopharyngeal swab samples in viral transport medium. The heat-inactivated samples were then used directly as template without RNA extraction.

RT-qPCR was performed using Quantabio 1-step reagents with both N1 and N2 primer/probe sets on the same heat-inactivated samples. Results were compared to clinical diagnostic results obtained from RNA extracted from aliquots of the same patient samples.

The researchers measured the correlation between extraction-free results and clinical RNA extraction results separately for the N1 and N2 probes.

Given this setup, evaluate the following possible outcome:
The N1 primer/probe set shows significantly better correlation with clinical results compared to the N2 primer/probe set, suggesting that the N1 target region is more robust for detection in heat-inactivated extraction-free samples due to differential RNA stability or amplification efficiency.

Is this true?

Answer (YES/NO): NO